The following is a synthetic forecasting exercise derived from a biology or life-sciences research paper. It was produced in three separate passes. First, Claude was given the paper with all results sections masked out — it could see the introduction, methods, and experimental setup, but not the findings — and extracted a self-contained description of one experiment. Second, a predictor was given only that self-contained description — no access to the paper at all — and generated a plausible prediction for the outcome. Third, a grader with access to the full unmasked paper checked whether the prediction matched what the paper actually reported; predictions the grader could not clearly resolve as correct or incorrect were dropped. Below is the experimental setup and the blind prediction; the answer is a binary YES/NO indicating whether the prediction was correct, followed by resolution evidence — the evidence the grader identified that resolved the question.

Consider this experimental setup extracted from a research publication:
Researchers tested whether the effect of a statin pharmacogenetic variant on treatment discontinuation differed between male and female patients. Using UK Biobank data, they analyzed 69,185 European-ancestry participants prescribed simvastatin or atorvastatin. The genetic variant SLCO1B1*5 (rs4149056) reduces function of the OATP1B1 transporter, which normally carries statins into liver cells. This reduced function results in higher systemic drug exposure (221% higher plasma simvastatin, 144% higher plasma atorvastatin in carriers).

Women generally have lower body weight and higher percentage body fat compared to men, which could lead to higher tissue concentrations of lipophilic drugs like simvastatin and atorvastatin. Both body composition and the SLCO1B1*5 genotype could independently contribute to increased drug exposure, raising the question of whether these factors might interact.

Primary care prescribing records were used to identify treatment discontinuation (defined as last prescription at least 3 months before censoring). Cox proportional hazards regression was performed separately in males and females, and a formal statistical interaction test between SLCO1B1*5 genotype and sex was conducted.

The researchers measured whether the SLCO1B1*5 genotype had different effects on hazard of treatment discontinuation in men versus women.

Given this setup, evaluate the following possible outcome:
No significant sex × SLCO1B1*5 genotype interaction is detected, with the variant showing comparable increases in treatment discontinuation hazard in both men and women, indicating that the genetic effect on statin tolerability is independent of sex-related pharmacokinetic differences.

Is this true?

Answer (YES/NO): NO